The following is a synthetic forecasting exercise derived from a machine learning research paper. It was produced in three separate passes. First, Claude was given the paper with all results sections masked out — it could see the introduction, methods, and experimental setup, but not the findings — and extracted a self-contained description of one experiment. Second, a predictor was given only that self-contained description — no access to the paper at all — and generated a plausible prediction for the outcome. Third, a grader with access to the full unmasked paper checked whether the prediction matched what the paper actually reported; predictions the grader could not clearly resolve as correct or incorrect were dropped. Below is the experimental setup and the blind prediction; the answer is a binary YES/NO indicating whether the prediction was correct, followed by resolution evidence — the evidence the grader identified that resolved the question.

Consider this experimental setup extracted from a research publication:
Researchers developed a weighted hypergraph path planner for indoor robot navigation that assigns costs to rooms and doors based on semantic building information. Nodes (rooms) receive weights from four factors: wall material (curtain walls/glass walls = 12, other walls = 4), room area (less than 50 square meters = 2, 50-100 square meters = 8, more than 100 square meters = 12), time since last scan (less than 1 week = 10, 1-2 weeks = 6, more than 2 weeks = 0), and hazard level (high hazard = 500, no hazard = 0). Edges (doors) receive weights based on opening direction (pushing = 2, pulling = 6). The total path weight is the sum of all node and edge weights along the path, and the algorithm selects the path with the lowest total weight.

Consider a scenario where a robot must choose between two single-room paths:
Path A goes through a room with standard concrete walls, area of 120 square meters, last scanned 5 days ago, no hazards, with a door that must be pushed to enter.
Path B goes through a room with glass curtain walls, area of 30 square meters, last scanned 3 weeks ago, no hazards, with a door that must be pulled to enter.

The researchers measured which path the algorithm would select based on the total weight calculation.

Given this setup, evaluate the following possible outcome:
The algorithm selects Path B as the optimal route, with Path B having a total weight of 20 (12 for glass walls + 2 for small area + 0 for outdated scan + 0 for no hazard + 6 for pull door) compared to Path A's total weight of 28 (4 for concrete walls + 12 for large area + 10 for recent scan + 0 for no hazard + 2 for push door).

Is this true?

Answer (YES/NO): YES